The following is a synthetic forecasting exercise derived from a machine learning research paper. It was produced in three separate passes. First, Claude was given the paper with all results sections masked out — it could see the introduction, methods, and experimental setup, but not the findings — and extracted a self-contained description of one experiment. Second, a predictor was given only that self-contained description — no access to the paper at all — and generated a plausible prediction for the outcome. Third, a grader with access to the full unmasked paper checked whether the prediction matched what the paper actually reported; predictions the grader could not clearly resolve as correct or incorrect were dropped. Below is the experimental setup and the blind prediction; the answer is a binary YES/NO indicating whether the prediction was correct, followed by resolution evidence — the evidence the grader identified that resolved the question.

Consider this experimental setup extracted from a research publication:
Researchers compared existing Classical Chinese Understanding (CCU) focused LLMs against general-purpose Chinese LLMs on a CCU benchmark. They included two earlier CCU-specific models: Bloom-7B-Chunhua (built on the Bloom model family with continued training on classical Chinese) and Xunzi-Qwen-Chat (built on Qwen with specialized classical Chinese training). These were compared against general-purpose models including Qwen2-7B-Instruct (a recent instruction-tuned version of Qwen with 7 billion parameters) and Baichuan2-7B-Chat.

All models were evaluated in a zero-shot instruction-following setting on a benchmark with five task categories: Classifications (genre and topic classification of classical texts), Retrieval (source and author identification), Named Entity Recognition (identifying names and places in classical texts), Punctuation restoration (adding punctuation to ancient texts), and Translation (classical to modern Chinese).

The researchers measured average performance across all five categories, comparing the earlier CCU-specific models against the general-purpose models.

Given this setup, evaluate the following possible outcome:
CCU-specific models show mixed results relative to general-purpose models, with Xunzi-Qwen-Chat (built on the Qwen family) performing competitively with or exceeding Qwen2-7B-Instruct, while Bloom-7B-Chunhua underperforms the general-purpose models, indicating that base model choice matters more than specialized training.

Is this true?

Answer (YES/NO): NO